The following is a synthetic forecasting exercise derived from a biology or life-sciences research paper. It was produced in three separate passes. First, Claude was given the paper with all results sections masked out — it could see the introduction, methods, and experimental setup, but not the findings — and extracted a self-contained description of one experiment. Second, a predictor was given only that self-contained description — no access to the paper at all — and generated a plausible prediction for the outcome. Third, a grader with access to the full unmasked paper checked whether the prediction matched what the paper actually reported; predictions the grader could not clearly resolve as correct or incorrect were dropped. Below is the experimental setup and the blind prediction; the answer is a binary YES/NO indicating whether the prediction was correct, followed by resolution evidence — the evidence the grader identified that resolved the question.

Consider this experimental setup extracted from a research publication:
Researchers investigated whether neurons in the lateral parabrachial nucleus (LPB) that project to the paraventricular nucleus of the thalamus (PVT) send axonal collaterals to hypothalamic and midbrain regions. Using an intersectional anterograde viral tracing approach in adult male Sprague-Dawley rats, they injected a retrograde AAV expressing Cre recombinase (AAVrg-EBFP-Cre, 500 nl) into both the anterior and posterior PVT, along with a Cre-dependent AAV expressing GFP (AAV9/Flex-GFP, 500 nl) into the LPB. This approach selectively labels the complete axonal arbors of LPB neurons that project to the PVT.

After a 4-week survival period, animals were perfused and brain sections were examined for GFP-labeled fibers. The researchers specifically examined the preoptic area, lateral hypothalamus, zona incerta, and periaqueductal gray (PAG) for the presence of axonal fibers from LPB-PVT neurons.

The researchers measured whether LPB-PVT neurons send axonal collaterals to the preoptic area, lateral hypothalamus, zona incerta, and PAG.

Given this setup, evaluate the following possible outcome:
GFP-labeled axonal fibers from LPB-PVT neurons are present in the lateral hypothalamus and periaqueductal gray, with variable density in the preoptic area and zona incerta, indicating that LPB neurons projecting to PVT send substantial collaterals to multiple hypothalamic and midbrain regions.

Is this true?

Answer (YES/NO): YES